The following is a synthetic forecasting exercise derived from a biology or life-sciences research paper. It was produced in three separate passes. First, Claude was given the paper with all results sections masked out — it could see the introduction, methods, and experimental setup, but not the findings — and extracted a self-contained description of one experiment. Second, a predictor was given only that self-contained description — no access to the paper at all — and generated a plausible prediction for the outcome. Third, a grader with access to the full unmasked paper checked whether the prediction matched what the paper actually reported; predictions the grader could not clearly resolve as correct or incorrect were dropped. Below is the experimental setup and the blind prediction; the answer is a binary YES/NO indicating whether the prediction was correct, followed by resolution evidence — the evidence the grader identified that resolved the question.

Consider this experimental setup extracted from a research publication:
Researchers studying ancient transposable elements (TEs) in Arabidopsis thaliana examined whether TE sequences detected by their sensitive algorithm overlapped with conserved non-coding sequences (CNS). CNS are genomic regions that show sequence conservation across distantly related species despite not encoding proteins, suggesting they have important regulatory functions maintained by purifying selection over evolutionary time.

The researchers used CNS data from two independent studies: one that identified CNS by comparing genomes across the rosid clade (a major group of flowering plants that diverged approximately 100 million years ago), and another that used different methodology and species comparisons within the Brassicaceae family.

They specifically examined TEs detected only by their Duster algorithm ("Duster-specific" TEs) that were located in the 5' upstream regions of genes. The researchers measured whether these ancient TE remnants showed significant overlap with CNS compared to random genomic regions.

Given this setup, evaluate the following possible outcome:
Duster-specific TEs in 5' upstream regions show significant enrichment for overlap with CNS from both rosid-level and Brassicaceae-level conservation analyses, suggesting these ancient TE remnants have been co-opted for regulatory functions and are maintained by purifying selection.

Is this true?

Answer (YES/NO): YES